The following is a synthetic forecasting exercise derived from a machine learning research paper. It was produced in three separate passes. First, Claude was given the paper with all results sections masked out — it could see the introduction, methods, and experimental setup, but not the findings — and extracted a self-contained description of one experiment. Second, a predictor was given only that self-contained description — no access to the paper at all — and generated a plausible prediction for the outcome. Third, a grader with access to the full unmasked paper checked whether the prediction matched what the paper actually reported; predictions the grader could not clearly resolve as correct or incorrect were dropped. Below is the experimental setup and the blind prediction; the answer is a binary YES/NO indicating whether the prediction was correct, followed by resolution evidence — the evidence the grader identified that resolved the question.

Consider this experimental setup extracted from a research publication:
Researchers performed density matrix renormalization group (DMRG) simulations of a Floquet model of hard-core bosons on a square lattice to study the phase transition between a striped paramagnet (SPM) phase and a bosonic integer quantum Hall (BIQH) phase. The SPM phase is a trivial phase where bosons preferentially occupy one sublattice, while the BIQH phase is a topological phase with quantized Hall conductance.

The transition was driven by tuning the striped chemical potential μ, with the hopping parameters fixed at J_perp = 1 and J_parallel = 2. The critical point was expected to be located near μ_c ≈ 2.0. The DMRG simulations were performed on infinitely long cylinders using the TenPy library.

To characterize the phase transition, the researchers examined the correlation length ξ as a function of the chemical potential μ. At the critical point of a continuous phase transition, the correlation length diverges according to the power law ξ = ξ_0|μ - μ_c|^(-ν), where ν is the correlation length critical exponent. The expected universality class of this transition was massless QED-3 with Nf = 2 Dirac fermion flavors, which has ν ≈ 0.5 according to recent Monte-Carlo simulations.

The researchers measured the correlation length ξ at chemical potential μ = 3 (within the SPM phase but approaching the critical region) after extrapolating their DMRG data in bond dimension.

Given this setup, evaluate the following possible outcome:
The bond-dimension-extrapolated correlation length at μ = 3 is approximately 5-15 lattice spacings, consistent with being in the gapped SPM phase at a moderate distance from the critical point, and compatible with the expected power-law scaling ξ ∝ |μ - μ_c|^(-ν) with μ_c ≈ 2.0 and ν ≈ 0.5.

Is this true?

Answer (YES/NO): NO